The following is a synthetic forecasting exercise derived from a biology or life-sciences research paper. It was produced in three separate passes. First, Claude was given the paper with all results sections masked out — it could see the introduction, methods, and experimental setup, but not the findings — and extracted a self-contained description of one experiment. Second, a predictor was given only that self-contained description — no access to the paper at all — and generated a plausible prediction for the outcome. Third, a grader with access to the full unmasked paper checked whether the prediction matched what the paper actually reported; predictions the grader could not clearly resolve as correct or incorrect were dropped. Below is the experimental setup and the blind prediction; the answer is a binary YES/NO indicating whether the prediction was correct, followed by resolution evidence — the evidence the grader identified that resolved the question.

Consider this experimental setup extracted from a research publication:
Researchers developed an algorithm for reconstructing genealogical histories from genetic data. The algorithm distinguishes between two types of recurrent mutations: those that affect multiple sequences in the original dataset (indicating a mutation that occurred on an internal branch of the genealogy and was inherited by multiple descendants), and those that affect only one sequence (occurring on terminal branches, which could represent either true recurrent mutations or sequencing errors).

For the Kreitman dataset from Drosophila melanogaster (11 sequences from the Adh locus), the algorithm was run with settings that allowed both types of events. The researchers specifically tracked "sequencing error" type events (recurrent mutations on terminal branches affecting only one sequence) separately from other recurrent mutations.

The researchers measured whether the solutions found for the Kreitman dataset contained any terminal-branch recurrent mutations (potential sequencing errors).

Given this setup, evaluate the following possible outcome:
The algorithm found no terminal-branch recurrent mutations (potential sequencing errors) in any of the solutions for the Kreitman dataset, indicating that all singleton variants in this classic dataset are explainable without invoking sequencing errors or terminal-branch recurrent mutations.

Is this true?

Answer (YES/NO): NO